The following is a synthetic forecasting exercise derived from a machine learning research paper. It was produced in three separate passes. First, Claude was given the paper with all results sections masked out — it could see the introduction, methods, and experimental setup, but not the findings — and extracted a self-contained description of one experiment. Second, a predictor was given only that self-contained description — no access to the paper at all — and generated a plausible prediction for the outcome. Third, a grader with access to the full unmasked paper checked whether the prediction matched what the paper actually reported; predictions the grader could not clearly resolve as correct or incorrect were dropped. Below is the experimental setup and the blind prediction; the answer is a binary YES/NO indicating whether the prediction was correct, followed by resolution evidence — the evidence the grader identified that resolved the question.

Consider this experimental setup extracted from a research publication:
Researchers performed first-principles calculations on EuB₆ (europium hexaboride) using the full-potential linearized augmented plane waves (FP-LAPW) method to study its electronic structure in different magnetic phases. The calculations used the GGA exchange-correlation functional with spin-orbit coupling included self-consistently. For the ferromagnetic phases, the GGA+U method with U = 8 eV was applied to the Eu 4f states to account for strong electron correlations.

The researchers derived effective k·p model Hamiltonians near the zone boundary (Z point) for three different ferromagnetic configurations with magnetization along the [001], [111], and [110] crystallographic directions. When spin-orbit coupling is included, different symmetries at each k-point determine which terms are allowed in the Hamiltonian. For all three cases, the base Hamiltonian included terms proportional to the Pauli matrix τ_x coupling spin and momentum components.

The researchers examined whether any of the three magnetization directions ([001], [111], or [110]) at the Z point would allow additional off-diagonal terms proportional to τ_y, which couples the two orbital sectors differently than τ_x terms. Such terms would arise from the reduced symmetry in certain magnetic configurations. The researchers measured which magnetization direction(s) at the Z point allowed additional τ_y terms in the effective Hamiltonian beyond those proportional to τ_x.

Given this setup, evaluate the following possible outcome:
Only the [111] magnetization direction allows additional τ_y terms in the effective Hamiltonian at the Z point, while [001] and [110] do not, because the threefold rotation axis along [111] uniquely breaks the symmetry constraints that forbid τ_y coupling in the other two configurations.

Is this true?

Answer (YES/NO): YES